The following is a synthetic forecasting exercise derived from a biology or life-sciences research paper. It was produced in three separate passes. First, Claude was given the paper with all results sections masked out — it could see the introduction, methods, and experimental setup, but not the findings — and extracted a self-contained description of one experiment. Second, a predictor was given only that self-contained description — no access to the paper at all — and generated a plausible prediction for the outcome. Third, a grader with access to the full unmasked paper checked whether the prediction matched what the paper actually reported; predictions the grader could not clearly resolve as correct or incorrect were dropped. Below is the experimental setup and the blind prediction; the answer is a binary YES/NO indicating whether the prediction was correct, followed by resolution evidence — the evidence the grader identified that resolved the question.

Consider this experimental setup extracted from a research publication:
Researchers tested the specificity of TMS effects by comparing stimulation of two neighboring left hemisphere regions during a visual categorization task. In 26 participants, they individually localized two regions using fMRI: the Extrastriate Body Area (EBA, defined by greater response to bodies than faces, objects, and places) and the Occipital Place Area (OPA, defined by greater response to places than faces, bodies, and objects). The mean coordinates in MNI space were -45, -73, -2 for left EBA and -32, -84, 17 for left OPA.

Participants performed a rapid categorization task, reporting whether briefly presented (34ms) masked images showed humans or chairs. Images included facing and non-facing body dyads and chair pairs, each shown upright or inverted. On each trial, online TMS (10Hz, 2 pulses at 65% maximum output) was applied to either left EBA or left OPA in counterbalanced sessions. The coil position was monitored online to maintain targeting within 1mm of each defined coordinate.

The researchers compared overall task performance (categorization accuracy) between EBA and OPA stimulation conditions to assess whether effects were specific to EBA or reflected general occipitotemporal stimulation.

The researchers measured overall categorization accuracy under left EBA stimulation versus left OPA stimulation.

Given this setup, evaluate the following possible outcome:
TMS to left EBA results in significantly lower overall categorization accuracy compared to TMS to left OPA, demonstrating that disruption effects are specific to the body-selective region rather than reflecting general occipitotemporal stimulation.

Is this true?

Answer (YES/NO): NO